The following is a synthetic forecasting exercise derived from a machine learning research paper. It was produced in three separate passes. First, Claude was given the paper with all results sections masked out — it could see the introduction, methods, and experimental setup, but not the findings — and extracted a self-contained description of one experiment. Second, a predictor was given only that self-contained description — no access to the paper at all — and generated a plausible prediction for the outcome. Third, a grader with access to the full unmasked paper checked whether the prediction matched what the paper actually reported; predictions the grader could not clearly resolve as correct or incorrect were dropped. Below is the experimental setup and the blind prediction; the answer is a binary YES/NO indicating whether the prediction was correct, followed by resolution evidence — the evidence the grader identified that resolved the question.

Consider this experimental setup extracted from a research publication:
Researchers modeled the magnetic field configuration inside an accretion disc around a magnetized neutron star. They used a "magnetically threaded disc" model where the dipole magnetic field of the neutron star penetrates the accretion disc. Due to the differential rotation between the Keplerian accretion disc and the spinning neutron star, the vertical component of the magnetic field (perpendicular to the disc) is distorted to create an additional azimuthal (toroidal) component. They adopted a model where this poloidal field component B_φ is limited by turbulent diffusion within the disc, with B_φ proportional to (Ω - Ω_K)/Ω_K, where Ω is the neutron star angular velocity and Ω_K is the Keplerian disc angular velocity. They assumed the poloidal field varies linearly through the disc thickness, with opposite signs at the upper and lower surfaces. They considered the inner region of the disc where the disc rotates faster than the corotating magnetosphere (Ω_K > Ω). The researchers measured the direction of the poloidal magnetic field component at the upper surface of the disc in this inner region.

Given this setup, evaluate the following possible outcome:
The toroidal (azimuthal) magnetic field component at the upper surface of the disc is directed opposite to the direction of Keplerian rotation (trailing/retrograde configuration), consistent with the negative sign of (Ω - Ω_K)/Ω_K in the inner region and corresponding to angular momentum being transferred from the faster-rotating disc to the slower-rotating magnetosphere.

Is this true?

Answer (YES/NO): NO